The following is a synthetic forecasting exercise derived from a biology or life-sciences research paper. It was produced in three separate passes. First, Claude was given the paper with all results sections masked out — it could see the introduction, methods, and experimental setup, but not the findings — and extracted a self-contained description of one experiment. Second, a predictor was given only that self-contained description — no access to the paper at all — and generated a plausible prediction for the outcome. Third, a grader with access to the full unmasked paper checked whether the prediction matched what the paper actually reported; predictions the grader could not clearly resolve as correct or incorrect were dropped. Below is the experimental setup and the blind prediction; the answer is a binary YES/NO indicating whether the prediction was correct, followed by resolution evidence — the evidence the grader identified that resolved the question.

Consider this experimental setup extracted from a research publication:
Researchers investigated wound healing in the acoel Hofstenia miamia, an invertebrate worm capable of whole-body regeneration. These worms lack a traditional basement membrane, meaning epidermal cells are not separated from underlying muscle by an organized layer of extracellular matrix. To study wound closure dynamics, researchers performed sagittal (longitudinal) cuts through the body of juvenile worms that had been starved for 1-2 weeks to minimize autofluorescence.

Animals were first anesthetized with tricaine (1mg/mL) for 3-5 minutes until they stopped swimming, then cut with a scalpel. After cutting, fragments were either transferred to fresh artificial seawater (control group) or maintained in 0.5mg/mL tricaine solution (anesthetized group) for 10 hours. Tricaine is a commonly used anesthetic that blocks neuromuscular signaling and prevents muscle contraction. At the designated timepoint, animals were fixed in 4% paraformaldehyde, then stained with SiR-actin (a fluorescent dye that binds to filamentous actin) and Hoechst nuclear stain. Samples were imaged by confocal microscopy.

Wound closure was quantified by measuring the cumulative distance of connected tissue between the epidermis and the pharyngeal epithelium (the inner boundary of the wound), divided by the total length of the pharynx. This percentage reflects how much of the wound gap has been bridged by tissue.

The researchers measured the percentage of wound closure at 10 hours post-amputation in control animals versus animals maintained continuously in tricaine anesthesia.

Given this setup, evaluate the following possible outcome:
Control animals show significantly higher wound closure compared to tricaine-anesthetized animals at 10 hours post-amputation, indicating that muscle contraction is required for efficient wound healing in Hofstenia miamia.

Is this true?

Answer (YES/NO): YES